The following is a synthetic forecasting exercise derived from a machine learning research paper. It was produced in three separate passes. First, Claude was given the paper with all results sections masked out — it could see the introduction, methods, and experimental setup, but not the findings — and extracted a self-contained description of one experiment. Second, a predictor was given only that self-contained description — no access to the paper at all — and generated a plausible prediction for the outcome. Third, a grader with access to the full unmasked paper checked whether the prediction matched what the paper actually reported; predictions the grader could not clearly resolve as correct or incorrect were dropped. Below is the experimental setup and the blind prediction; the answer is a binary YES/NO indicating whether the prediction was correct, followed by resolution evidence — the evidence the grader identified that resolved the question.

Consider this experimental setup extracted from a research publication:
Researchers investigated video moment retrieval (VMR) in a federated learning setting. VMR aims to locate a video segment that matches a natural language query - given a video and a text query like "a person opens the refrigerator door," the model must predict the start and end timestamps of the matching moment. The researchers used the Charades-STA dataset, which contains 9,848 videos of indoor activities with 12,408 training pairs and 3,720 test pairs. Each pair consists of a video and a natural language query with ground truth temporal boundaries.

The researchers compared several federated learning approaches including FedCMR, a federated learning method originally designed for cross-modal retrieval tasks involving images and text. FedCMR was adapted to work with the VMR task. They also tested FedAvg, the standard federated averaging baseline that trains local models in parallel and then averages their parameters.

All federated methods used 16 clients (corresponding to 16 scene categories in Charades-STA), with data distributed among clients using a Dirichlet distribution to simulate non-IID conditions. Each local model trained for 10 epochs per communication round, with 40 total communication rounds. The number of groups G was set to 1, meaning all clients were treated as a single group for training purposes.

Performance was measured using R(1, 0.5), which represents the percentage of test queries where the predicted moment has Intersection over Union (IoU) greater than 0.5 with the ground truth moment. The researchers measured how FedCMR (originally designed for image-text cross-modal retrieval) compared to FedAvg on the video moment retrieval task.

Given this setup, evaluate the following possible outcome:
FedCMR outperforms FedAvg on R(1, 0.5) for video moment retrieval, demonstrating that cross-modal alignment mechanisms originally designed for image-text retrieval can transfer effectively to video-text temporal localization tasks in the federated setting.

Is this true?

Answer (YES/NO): NO